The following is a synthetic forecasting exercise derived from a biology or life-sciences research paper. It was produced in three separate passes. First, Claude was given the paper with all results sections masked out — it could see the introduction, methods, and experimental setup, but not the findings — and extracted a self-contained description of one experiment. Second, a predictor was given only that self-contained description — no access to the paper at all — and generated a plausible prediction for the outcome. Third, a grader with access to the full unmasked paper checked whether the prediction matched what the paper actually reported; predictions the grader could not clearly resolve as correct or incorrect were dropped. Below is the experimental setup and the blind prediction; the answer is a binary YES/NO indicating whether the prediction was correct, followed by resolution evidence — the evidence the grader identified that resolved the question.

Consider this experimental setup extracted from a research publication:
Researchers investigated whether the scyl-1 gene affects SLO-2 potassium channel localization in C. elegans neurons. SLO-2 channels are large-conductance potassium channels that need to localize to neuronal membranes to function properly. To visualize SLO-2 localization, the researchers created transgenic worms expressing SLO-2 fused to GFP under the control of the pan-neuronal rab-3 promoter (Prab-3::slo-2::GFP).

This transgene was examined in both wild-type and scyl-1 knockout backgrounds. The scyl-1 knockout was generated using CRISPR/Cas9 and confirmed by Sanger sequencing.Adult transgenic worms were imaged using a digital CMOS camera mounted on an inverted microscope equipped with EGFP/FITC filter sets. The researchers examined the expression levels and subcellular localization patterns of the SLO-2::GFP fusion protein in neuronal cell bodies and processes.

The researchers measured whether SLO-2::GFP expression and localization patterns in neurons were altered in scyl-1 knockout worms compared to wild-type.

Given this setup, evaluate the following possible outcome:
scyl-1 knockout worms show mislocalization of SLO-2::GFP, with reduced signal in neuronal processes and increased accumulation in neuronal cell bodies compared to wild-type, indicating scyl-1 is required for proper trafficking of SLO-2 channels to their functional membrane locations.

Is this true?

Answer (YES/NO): NO